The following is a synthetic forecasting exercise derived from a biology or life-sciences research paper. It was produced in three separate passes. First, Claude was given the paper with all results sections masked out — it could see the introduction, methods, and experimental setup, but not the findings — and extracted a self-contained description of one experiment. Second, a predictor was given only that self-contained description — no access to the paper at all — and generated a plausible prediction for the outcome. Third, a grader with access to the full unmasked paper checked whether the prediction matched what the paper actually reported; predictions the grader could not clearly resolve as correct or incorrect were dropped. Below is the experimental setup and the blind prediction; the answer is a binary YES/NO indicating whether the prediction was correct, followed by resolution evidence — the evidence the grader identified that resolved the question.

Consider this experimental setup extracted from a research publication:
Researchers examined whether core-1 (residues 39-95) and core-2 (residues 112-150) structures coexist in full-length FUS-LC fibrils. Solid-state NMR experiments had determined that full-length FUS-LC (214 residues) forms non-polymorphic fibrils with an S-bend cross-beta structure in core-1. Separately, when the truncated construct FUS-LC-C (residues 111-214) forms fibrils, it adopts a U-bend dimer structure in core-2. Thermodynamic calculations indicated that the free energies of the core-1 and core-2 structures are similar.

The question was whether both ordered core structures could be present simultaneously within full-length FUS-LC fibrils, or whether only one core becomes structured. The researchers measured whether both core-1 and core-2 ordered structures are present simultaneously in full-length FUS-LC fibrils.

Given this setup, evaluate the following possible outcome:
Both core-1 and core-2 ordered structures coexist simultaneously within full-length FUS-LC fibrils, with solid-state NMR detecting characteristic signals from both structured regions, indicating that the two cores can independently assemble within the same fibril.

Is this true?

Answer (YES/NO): NO